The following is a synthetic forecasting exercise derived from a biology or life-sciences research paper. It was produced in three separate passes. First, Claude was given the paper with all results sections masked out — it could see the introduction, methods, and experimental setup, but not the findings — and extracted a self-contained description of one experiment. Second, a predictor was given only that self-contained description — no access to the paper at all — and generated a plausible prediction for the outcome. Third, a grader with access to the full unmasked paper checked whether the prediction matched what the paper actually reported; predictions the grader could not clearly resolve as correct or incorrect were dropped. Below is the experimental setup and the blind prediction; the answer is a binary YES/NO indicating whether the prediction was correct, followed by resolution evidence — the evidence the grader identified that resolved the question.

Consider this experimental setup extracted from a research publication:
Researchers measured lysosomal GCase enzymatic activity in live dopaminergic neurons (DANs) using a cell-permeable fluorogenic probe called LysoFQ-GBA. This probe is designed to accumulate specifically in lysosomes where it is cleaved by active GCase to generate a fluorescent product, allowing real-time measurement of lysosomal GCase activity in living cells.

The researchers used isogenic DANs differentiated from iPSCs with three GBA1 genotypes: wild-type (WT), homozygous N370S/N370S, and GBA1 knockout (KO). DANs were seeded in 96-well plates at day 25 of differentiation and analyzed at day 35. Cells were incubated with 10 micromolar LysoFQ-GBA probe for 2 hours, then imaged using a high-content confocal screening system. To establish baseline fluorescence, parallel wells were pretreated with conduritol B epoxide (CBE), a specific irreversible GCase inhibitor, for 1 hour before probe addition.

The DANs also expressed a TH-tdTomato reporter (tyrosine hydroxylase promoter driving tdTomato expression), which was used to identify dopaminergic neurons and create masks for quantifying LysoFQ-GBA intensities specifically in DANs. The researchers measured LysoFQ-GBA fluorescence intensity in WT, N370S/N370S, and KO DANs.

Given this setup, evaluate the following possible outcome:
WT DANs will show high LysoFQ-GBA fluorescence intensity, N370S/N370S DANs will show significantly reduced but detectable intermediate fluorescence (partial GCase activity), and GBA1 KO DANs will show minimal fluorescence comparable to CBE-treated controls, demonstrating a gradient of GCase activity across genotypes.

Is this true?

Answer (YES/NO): YES